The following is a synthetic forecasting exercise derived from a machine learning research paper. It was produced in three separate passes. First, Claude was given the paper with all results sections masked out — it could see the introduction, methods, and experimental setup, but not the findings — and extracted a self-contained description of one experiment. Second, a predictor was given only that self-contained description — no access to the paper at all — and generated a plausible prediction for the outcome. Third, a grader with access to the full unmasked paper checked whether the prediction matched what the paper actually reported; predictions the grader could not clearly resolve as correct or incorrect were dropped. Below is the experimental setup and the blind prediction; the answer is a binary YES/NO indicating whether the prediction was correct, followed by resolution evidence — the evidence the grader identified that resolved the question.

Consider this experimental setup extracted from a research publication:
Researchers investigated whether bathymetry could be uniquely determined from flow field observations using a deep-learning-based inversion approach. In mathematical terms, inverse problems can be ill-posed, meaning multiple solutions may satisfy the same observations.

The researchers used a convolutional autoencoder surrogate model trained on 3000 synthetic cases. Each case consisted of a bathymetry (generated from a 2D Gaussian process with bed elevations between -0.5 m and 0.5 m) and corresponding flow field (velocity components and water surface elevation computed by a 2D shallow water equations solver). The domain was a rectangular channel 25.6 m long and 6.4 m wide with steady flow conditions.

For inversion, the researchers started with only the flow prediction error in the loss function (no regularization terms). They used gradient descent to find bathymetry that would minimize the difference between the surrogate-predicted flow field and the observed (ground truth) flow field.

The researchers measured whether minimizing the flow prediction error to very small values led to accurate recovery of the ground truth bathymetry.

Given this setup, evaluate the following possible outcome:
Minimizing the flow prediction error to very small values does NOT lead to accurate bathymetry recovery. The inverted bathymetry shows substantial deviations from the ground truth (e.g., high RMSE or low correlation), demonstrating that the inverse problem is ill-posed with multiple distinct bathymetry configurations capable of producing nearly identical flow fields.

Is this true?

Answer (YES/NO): YES